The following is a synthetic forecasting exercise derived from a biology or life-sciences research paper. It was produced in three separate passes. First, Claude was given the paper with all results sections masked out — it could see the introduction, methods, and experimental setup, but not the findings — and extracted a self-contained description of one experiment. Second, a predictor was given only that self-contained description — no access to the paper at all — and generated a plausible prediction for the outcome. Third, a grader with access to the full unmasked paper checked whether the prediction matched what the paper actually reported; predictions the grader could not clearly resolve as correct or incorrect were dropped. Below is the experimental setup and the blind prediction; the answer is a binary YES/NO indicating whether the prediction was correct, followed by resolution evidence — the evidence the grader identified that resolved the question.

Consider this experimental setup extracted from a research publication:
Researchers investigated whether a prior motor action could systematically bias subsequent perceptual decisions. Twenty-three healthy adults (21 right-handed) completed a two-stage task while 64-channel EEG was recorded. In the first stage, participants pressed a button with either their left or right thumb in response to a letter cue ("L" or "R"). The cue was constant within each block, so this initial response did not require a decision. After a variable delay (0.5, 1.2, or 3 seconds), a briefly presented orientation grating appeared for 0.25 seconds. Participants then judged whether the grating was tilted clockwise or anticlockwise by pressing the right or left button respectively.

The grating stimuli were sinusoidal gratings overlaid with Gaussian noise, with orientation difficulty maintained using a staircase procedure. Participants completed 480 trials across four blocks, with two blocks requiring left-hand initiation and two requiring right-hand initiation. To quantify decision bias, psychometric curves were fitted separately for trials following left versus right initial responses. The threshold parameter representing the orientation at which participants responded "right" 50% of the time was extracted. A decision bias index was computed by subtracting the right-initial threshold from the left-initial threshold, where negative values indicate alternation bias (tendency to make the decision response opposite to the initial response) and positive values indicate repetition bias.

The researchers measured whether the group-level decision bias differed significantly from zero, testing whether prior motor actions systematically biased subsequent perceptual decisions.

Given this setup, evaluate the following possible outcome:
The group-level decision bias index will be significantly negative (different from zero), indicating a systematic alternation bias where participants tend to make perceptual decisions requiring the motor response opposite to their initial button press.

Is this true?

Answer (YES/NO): NO